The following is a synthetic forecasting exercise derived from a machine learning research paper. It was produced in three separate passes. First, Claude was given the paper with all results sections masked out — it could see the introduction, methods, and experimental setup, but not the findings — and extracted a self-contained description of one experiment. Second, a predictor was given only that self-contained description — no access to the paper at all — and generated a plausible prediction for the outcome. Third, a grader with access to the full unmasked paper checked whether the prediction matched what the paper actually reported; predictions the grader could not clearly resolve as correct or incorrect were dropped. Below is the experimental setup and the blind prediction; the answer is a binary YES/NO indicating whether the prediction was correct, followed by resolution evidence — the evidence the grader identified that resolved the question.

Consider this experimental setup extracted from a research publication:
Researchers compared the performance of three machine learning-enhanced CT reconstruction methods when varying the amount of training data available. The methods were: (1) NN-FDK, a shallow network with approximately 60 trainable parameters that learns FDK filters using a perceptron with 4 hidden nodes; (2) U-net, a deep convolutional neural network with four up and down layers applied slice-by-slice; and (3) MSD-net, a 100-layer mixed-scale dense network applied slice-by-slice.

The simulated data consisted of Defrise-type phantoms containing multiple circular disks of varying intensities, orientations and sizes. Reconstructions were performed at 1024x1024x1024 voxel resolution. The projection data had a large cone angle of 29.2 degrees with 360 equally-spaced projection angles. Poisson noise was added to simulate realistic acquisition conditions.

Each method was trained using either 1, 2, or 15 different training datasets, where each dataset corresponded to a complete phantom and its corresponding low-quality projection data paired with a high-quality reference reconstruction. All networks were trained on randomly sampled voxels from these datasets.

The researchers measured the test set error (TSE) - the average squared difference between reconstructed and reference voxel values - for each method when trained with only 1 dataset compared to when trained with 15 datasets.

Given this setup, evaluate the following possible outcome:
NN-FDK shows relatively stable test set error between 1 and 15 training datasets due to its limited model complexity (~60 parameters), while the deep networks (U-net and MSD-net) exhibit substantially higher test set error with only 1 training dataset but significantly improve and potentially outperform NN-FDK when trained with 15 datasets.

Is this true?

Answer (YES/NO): NO